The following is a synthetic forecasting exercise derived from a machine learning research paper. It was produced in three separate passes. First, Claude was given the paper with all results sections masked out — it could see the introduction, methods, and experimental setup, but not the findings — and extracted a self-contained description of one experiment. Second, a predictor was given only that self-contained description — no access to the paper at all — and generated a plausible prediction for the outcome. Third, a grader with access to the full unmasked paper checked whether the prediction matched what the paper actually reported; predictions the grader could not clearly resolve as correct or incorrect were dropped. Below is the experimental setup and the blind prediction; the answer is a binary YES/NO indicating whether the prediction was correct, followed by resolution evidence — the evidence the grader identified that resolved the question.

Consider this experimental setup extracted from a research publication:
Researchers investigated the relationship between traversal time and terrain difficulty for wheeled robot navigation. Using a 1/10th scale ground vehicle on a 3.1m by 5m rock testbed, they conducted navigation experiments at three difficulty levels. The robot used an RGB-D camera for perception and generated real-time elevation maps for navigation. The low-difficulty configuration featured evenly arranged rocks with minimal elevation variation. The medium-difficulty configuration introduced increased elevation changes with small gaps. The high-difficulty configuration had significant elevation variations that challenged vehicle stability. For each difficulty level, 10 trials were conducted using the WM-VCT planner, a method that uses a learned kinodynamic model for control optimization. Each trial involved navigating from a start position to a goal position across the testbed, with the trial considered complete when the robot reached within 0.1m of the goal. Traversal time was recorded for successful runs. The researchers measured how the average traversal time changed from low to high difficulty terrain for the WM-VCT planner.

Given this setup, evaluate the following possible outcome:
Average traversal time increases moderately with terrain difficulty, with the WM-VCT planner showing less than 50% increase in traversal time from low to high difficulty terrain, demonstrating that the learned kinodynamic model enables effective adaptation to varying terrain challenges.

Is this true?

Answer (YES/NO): NO